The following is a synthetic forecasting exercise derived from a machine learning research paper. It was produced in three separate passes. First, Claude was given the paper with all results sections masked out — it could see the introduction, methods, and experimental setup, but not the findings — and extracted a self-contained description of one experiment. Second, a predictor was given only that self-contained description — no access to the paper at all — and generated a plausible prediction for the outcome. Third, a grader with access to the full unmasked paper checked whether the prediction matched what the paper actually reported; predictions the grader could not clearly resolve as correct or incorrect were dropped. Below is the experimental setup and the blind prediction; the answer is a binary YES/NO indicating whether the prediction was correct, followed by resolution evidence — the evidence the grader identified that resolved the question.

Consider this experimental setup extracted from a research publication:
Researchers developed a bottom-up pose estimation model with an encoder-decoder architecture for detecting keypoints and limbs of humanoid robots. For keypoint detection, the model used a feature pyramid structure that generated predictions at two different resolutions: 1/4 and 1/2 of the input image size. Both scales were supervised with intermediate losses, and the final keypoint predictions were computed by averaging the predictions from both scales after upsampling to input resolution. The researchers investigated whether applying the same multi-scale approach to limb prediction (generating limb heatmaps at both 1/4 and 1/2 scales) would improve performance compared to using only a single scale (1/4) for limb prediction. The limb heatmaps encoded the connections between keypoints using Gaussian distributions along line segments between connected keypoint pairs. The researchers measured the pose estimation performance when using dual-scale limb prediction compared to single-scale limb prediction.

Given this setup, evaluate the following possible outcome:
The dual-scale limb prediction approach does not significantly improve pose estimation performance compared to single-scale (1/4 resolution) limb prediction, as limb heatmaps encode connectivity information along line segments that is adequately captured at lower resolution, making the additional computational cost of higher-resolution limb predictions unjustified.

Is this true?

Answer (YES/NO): YES